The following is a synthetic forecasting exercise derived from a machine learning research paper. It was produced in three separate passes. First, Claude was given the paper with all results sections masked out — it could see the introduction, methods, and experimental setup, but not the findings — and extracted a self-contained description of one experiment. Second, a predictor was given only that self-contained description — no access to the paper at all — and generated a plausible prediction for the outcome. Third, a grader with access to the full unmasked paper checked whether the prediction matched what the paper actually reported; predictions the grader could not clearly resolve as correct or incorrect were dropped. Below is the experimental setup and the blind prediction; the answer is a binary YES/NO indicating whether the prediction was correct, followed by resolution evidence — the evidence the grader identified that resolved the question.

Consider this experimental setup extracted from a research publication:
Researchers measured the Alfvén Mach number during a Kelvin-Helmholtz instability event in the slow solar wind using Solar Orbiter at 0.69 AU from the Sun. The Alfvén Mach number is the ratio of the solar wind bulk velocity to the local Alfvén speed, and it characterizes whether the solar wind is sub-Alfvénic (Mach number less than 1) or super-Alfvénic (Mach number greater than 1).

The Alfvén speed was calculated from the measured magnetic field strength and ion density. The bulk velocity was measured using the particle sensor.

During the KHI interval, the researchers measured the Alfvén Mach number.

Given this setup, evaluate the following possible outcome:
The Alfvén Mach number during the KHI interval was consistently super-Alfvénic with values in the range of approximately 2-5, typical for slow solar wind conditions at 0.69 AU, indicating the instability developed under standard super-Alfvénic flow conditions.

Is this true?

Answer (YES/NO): NO